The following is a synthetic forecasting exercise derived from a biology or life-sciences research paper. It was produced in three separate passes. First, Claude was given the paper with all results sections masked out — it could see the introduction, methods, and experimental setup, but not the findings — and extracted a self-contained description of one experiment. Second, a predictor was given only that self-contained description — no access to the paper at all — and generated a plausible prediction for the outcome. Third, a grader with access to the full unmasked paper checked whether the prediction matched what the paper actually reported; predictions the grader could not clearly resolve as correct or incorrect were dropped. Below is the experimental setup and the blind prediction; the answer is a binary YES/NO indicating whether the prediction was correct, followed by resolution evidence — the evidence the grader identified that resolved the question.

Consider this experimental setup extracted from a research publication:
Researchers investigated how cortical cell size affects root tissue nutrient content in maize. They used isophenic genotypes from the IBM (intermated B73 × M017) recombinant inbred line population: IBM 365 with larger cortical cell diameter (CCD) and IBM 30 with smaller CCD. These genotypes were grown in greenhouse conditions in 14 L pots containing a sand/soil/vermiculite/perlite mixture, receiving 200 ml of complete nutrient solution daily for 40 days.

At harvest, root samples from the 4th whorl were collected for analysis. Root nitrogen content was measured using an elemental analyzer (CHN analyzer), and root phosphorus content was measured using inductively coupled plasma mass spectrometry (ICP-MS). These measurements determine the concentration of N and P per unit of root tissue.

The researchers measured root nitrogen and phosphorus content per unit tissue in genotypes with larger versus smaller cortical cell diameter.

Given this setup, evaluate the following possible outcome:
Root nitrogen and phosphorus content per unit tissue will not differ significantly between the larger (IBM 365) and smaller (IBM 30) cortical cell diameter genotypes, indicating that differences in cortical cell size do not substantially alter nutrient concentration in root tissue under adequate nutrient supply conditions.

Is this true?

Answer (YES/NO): NO